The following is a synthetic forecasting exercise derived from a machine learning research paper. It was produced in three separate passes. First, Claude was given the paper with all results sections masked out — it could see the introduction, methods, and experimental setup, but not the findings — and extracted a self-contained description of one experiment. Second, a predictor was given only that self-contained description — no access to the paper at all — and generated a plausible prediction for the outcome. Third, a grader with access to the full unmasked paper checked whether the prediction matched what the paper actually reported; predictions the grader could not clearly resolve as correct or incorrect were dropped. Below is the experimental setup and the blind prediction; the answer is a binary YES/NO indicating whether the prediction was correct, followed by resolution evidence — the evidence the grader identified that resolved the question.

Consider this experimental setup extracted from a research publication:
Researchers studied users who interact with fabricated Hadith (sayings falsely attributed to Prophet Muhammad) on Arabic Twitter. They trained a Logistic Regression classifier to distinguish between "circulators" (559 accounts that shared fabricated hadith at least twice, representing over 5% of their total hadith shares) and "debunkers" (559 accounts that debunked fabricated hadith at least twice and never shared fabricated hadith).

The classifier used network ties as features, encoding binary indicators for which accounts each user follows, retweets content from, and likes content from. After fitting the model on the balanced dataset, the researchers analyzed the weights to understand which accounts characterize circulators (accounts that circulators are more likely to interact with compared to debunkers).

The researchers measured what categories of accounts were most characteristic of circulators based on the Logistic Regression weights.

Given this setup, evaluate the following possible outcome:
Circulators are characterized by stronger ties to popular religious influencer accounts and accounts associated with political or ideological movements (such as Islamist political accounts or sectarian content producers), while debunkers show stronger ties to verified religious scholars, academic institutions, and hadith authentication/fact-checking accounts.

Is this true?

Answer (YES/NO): NO